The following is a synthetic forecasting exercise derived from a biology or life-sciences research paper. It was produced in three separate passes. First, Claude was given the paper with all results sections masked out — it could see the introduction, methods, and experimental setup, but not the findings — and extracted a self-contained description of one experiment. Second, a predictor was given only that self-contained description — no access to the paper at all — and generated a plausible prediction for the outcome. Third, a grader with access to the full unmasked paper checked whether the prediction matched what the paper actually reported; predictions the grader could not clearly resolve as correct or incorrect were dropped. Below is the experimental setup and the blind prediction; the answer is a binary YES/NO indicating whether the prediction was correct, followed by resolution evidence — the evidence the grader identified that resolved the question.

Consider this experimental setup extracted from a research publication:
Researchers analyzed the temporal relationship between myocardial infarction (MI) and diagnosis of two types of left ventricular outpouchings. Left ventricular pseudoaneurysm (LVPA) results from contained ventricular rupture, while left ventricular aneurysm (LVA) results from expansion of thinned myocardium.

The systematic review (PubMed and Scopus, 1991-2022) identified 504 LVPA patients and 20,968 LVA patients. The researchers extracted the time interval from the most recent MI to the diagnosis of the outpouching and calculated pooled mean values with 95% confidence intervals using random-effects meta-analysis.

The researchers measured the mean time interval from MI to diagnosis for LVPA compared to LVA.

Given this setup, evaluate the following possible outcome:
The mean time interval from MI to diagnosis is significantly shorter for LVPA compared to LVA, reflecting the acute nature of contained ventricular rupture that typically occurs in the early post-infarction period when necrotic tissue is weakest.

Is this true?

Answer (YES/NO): YES